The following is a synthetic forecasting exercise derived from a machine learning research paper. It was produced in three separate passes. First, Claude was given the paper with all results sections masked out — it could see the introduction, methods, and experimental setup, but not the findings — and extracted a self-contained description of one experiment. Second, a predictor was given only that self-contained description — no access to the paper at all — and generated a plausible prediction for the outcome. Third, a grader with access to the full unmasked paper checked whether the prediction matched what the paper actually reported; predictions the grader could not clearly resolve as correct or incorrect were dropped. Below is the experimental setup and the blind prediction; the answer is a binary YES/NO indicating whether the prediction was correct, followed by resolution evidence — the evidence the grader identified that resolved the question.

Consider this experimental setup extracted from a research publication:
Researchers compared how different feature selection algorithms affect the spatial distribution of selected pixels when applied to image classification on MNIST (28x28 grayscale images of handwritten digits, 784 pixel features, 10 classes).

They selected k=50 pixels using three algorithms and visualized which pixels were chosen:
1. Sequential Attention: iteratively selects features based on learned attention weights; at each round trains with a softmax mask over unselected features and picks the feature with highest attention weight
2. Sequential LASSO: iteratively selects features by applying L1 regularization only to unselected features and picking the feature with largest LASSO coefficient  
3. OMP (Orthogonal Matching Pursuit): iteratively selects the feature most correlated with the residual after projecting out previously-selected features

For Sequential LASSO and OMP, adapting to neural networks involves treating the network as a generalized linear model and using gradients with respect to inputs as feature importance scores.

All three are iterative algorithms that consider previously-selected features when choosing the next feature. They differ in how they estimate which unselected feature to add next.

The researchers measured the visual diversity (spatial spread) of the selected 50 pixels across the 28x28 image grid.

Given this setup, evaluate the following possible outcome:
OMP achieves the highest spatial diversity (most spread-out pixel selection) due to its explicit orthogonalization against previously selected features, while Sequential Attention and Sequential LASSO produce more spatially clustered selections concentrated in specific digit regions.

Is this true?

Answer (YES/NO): NO